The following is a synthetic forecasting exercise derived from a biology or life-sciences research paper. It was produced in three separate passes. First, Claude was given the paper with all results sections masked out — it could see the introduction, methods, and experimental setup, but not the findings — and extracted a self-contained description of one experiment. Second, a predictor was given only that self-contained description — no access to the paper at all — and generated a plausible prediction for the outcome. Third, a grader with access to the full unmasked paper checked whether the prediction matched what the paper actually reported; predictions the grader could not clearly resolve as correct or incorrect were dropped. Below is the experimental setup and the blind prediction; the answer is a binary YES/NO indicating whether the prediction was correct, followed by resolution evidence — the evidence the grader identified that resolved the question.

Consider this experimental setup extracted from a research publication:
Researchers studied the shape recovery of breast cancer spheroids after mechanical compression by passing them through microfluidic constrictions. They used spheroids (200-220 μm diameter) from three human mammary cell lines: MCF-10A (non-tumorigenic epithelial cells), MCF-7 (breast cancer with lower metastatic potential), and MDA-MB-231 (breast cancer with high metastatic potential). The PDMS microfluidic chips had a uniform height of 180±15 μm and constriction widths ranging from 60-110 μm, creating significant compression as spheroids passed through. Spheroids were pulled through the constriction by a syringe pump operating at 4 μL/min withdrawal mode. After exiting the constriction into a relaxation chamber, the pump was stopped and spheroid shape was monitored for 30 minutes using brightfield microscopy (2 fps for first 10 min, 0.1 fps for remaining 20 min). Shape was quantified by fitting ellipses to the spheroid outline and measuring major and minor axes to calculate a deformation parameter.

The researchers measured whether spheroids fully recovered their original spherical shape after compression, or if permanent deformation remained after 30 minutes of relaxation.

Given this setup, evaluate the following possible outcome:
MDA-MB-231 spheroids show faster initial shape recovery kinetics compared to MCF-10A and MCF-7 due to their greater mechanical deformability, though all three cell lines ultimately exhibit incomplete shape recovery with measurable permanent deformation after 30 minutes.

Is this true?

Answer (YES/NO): NO